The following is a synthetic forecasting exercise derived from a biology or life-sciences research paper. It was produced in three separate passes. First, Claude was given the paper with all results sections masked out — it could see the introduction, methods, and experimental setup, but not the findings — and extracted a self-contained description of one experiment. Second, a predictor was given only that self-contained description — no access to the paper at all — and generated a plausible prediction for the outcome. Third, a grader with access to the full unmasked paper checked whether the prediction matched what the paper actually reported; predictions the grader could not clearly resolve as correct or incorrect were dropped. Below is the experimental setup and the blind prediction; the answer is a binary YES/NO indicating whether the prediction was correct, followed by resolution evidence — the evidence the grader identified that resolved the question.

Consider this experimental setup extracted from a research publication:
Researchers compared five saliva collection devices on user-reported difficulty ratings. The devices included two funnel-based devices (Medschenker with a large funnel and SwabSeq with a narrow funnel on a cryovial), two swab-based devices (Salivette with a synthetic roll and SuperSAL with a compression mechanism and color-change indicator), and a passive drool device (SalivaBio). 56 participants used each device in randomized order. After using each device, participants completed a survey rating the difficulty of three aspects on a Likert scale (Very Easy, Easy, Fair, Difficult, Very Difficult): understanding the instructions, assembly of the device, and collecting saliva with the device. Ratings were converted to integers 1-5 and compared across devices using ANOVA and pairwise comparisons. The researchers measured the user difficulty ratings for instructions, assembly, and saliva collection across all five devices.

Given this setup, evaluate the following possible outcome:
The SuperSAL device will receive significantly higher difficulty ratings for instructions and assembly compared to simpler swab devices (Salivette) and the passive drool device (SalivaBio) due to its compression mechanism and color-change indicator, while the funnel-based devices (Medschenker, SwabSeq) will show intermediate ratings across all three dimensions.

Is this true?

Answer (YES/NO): NO